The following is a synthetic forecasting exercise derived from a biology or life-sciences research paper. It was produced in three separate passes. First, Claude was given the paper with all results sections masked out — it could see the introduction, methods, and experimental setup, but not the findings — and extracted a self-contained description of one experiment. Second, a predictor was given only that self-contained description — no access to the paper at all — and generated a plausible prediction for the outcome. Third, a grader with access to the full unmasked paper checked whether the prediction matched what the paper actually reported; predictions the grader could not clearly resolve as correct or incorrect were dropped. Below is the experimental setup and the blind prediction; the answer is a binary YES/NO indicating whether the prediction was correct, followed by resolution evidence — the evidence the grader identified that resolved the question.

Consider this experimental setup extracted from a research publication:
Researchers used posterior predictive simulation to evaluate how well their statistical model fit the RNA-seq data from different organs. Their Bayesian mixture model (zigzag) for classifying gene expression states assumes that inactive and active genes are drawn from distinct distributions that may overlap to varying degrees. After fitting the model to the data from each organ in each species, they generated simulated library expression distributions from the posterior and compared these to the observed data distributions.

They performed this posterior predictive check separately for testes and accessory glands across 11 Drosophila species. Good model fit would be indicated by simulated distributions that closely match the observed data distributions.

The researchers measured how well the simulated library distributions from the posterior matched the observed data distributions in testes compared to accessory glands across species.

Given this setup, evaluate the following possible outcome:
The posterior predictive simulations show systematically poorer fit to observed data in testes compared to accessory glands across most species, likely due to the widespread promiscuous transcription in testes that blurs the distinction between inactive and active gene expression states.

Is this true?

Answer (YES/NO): NO